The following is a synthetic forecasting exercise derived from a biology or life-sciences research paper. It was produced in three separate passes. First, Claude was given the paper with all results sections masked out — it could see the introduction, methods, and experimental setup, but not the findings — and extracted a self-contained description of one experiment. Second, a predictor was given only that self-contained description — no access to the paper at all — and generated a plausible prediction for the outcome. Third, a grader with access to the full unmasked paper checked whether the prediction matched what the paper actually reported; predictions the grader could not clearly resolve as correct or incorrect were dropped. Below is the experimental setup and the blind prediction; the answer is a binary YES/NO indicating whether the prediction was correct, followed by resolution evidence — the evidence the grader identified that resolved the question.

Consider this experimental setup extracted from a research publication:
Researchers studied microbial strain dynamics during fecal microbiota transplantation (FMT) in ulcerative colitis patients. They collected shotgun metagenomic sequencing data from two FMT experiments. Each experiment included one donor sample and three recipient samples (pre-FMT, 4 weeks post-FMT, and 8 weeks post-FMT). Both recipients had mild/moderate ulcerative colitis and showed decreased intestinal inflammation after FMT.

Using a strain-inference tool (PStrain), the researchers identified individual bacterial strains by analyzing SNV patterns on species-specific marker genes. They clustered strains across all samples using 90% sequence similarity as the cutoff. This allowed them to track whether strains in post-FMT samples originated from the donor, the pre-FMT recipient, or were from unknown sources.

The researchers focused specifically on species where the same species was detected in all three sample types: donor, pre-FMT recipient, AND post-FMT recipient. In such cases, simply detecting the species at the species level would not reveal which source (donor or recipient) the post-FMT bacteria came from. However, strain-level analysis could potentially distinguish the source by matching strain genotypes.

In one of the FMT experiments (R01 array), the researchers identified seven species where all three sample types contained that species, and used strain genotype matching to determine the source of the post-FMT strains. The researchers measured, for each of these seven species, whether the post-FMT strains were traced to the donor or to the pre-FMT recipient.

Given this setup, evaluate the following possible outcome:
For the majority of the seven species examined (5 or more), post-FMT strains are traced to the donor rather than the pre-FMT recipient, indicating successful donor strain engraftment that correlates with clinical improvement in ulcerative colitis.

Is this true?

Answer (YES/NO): NO